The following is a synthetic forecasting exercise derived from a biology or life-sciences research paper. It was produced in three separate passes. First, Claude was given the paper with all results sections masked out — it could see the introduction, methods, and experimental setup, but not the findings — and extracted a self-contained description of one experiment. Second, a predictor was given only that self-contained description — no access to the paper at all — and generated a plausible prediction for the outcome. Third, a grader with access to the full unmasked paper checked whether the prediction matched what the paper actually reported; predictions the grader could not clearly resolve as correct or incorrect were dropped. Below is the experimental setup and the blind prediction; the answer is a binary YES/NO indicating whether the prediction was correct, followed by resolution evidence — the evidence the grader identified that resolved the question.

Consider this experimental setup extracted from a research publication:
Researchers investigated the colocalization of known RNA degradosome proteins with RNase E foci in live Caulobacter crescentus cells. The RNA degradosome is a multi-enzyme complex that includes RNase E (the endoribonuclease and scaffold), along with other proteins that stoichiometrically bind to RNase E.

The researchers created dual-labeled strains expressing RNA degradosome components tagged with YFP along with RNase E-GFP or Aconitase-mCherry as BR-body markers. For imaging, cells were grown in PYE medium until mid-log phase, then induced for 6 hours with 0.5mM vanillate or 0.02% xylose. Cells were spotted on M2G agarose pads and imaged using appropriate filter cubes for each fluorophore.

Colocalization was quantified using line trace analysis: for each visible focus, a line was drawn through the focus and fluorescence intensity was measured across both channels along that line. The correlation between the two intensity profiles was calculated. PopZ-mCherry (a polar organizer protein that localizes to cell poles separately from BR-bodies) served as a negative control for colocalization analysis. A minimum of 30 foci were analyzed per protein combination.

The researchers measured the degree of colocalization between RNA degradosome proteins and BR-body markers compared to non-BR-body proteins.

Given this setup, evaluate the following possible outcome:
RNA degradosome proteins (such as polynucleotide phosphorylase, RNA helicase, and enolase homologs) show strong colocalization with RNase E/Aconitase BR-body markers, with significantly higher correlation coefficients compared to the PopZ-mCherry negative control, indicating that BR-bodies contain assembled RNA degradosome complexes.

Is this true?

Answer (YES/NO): YES